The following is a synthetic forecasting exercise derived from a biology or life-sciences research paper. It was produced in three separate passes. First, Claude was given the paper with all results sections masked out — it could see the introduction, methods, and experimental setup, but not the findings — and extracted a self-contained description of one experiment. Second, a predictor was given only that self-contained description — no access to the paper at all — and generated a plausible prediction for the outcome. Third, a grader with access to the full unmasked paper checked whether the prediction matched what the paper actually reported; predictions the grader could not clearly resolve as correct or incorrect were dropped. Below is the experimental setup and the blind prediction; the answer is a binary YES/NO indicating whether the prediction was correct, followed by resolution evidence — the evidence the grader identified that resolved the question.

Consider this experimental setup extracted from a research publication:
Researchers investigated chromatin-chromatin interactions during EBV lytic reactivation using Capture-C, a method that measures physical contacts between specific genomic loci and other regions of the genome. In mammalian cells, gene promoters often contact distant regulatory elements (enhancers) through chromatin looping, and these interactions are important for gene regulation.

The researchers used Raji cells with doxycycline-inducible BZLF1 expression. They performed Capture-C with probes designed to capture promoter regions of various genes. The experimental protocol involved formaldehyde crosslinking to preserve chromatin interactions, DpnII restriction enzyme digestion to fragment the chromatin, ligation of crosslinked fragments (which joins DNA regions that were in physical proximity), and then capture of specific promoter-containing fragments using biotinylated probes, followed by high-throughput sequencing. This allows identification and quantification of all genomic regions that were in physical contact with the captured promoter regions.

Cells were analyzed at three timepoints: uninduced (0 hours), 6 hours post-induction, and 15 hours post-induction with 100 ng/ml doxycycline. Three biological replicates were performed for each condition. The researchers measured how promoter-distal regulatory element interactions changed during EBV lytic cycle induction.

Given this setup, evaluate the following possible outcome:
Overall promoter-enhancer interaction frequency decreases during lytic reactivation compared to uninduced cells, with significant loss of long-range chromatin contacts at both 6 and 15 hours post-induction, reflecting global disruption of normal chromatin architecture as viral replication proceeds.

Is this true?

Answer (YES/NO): NO